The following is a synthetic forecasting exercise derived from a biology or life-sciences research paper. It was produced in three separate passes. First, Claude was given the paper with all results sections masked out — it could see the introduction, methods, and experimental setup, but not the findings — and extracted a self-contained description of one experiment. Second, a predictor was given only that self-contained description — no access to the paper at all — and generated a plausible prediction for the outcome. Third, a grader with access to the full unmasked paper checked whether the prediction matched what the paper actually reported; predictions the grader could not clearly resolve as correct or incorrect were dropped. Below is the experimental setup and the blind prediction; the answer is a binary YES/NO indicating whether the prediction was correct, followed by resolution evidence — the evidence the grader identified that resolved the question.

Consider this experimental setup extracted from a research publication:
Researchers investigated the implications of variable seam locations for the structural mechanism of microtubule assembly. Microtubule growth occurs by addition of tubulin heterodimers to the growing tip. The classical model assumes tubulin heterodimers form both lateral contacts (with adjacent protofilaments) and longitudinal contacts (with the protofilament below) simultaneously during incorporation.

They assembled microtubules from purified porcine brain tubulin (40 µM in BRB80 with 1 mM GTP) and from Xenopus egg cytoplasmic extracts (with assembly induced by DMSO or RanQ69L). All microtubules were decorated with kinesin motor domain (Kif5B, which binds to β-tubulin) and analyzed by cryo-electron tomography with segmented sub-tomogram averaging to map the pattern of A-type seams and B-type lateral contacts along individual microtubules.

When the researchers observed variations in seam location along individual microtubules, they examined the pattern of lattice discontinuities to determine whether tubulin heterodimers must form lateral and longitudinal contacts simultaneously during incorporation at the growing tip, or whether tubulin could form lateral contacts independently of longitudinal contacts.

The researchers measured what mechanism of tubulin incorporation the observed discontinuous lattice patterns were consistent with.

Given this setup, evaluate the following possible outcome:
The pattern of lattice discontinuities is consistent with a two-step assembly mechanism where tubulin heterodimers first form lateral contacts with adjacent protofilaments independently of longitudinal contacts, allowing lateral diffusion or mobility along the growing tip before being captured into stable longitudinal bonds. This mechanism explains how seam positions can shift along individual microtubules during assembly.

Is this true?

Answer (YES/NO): NO